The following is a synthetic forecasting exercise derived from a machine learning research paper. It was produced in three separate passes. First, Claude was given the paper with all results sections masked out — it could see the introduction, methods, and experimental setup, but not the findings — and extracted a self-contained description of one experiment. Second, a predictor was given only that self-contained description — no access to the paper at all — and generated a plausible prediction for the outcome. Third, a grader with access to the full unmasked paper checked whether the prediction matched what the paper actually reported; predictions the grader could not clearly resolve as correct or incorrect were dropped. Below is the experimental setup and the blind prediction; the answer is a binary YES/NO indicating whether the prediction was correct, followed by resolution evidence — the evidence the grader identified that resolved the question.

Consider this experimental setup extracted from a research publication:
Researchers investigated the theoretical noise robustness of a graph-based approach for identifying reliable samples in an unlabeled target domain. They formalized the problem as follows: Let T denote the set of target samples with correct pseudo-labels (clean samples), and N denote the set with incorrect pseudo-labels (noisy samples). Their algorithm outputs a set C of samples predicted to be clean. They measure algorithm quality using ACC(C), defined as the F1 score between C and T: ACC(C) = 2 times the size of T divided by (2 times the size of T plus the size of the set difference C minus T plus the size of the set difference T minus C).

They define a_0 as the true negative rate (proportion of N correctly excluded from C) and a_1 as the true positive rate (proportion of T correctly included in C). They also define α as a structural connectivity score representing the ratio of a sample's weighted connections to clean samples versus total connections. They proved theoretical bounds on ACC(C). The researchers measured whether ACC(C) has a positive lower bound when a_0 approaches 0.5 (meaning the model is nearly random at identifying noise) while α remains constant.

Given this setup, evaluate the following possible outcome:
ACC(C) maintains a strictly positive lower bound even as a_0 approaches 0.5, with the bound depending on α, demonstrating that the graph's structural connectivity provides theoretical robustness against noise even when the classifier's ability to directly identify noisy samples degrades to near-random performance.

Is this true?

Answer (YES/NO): YES